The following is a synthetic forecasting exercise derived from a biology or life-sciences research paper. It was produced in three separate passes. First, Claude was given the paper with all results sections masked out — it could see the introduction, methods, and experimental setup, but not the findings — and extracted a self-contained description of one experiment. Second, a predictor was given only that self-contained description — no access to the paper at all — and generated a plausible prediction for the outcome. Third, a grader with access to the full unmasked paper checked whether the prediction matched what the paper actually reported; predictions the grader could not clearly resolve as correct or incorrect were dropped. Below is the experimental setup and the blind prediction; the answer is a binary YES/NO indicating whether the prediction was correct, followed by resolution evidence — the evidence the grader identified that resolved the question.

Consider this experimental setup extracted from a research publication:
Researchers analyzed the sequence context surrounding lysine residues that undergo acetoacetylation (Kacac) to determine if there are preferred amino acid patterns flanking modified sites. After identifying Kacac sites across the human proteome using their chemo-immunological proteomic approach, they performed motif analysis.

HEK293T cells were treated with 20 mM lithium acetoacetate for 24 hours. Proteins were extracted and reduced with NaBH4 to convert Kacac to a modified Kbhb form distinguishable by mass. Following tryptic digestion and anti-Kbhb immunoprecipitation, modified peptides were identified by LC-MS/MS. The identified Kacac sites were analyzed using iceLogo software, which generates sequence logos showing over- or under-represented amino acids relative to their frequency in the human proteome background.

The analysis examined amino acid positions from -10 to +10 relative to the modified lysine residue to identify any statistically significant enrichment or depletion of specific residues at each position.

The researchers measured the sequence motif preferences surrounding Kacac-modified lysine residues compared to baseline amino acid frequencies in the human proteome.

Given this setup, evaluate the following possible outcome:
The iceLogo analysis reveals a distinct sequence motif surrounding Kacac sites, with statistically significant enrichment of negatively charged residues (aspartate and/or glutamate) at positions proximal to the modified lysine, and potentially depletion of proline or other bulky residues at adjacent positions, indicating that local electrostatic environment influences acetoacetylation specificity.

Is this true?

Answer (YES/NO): NO